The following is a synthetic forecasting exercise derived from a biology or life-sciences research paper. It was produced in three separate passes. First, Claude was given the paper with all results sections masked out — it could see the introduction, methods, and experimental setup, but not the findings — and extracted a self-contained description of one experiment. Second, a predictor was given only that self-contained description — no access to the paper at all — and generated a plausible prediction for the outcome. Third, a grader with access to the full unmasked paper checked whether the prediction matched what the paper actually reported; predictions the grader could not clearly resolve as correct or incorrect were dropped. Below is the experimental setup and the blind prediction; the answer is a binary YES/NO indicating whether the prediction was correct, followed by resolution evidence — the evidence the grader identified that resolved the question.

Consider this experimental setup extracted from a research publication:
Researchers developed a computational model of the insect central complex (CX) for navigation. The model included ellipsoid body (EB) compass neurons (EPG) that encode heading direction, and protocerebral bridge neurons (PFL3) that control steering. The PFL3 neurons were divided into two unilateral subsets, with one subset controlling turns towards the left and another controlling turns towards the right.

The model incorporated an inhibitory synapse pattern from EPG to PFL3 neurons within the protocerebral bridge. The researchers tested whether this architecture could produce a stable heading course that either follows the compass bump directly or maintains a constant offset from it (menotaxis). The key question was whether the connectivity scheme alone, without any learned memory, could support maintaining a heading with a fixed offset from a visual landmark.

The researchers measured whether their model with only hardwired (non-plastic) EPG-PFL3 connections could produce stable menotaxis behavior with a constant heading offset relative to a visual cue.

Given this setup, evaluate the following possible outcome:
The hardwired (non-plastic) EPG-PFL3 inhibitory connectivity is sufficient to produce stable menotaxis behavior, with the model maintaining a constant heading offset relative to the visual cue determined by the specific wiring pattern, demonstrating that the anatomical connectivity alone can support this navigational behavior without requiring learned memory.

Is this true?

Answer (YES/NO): YES